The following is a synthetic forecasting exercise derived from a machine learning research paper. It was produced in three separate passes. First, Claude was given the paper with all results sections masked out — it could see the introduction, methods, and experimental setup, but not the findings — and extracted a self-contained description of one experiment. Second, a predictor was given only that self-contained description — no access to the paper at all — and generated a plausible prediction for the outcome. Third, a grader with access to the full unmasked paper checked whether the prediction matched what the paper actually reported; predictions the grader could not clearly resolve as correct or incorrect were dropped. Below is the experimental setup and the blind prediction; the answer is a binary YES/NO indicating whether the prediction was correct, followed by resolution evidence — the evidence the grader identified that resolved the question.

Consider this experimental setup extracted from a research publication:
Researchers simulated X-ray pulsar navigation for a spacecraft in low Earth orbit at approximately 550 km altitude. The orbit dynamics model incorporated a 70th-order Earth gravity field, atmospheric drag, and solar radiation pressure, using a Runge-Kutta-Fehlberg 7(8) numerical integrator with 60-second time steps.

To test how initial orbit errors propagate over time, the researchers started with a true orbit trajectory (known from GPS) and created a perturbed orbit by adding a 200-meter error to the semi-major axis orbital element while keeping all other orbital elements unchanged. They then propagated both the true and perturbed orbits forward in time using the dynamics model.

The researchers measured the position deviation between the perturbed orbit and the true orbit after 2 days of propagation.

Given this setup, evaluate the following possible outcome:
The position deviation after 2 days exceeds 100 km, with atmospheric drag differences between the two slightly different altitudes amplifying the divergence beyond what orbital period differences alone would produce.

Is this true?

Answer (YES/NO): NO